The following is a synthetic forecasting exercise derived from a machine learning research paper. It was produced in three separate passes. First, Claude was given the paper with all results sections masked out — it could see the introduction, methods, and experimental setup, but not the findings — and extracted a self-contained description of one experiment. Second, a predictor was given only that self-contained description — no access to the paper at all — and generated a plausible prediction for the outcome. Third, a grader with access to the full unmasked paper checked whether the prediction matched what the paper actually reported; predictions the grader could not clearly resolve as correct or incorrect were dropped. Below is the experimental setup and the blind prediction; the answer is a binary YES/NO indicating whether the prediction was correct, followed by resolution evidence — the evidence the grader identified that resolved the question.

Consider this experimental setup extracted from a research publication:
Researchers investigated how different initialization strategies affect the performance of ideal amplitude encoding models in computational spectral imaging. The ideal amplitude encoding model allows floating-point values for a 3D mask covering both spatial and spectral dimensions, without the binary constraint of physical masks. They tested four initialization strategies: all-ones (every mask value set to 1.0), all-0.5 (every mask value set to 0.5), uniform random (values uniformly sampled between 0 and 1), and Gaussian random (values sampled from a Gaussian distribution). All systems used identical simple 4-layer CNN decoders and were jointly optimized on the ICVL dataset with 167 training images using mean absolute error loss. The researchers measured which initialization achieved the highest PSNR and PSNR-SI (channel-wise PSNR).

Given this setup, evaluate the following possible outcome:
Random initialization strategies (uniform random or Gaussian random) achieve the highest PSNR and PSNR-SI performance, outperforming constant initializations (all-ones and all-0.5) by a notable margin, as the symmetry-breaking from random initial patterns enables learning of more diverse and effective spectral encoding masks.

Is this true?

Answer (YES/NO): NO